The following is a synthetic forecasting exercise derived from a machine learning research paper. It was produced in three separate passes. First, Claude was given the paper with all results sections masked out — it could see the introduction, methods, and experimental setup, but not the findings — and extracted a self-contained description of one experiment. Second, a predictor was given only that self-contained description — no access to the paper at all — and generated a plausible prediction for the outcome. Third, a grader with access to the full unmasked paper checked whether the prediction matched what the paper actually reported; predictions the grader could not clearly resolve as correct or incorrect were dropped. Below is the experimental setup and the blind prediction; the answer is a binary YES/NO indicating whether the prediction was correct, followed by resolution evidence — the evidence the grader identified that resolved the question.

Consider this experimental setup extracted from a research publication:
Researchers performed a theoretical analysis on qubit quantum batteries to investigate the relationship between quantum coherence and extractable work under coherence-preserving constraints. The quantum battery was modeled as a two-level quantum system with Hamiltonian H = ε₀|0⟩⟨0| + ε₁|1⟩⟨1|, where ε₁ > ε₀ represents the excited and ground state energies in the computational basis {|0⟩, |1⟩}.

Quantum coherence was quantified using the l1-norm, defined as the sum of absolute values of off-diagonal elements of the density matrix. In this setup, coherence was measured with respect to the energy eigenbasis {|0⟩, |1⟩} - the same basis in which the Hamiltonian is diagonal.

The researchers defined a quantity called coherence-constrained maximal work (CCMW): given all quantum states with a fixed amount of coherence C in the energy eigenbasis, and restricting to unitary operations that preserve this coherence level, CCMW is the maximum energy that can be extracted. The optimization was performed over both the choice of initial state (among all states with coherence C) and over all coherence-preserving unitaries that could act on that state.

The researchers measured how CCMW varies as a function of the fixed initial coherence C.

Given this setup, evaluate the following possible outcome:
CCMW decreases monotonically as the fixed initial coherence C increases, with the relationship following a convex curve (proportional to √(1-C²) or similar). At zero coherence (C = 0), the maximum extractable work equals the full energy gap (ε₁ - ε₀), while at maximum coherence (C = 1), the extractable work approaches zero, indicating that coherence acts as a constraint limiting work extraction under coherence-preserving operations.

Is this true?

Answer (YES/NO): NO